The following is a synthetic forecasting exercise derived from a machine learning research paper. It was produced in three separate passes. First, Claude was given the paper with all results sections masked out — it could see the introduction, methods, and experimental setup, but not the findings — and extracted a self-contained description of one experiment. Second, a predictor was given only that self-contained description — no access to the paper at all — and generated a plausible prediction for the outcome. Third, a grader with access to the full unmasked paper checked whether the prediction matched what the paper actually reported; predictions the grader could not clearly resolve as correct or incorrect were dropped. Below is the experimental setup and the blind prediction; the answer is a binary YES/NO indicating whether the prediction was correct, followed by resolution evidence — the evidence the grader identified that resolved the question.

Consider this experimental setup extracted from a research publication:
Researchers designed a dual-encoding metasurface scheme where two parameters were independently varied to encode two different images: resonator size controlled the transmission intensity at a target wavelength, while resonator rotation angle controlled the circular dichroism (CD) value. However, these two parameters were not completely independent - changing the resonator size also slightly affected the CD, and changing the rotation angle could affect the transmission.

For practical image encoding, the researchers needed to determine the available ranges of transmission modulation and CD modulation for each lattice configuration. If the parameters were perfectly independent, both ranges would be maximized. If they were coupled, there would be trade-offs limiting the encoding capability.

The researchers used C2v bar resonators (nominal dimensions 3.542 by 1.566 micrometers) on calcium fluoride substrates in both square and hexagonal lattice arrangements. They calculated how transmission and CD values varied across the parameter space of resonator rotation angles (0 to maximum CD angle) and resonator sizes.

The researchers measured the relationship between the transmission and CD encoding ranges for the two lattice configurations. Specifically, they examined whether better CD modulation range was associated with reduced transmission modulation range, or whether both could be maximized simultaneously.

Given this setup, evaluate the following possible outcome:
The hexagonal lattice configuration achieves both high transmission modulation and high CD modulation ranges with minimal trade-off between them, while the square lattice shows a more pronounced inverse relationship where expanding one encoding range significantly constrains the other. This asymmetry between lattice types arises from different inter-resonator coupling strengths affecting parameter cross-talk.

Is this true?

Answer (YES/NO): NO